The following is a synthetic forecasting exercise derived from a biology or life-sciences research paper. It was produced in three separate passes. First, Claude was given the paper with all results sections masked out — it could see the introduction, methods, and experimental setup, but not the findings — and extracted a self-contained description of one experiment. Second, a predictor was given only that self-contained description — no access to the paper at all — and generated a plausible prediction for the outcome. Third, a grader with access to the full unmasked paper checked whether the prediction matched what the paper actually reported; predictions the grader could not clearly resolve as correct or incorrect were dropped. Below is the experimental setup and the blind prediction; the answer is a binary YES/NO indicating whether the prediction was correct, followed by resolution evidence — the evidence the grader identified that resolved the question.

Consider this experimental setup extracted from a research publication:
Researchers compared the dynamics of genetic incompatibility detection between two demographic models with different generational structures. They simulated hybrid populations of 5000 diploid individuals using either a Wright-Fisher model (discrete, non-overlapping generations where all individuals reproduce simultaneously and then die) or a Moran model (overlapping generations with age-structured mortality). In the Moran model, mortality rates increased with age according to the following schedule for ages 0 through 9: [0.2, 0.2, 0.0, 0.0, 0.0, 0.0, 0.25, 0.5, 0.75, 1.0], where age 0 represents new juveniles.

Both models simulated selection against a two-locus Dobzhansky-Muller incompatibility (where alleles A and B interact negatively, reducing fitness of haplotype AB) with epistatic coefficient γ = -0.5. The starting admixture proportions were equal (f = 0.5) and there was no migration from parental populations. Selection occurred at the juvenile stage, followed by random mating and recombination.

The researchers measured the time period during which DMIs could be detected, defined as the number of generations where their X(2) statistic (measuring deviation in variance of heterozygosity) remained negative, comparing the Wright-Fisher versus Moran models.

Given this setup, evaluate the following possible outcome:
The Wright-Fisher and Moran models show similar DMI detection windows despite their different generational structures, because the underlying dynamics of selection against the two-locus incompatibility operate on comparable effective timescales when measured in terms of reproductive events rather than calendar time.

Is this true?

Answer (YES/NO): NO